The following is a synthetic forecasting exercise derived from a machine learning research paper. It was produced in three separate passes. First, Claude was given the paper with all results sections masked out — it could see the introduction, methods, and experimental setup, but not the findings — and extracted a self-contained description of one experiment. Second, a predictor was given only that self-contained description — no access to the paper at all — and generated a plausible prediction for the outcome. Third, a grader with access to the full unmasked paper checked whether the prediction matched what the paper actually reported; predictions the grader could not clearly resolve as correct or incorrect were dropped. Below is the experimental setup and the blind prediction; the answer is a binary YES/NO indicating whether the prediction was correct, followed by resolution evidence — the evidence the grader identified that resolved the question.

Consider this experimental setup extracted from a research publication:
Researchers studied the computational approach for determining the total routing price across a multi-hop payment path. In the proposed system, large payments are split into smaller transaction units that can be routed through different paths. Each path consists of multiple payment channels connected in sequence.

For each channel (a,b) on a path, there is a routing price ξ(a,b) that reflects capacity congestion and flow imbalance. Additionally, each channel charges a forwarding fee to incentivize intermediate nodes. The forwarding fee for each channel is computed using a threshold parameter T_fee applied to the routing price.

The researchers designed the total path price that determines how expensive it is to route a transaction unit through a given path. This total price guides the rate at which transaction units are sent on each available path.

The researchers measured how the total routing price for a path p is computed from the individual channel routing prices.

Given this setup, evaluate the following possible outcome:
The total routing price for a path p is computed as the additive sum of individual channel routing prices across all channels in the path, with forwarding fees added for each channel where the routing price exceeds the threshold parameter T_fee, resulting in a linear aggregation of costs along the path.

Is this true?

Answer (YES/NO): NO